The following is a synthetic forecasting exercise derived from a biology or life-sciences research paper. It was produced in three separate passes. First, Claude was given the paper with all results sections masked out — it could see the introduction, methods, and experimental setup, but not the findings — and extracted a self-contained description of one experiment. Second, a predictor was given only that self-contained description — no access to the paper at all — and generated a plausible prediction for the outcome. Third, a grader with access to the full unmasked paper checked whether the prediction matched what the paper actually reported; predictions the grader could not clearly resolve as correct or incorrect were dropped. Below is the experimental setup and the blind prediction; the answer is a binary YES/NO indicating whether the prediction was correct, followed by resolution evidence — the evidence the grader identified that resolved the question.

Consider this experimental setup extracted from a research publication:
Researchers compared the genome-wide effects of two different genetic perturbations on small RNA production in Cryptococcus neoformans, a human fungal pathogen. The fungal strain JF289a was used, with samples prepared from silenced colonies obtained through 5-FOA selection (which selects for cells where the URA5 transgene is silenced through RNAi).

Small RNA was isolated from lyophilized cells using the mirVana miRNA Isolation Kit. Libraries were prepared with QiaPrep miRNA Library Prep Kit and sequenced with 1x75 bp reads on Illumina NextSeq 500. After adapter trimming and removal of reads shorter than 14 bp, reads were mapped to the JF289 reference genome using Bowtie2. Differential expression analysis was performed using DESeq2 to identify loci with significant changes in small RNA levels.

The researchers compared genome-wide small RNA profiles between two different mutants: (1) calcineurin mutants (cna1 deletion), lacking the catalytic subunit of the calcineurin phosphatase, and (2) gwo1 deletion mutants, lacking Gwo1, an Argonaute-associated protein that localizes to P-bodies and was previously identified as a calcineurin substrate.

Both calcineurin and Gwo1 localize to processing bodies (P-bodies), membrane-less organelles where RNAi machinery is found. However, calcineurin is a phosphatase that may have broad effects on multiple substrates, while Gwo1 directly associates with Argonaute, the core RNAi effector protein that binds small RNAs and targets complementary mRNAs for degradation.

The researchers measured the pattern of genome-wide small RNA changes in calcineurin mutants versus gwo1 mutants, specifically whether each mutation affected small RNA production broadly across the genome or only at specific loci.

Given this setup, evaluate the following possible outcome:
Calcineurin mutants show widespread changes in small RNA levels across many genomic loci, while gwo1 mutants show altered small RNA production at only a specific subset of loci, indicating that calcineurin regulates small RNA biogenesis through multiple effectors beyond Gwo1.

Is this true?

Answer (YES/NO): NO